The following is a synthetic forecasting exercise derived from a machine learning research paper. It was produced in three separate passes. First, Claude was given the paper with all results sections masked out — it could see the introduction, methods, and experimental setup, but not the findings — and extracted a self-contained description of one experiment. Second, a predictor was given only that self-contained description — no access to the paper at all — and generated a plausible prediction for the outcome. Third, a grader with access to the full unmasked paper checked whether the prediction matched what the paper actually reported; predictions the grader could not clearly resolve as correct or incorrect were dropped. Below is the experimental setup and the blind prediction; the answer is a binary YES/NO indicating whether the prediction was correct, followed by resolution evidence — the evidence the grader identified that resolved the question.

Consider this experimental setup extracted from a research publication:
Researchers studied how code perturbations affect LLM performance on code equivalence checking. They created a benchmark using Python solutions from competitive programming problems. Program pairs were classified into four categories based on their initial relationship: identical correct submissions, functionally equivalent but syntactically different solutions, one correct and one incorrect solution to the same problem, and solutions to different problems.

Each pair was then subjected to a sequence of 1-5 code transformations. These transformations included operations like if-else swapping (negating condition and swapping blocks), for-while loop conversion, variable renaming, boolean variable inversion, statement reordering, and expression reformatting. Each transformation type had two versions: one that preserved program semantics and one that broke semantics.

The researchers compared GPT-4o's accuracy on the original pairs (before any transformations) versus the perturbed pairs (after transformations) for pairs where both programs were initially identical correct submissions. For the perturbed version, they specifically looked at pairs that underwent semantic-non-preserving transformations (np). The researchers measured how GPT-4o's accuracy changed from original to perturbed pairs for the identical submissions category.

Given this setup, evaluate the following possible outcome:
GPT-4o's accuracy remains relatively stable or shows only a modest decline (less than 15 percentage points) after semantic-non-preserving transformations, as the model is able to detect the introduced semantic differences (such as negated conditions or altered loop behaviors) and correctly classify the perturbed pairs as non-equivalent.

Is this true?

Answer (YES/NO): NO